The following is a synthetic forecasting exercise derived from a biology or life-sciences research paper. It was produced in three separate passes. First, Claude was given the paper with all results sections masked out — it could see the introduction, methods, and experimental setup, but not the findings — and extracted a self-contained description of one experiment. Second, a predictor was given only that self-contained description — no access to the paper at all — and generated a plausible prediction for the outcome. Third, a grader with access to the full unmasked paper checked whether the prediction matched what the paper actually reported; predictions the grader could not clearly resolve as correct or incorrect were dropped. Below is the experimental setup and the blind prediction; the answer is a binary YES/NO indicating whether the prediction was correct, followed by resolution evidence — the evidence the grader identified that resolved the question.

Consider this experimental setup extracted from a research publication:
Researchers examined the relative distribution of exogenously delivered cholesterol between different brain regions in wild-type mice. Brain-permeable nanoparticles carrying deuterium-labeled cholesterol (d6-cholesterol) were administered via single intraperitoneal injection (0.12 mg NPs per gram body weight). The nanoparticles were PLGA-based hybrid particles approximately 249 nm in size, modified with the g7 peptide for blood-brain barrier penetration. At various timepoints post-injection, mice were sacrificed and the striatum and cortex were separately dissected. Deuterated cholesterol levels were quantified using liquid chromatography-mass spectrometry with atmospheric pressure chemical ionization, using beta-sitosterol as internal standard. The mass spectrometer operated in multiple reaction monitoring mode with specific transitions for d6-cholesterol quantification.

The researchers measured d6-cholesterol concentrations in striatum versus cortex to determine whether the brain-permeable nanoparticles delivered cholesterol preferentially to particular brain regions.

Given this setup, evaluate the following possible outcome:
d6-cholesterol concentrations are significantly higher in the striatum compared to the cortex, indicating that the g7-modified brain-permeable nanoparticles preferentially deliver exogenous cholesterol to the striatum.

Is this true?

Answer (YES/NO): NO